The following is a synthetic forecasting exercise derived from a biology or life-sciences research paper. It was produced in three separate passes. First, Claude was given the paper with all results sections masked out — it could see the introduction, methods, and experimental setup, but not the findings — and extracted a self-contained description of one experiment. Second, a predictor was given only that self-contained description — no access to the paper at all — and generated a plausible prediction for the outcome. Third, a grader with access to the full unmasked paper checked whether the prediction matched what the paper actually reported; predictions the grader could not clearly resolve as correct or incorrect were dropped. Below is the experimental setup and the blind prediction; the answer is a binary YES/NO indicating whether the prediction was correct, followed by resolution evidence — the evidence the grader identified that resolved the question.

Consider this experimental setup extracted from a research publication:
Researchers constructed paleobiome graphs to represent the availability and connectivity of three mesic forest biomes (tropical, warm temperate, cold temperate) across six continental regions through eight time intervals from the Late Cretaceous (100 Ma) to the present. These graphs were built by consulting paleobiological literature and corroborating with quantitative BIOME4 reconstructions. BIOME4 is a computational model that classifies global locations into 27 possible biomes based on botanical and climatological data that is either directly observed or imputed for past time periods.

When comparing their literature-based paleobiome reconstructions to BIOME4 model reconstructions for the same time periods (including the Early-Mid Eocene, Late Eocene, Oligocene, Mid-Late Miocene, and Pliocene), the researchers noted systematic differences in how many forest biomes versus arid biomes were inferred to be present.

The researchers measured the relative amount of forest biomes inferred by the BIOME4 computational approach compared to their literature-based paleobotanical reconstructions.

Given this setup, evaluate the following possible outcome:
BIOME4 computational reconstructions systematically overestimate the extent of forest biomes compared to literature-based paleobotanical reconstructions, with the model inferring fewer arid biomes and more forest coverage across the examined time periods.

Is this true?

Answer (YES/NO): NO